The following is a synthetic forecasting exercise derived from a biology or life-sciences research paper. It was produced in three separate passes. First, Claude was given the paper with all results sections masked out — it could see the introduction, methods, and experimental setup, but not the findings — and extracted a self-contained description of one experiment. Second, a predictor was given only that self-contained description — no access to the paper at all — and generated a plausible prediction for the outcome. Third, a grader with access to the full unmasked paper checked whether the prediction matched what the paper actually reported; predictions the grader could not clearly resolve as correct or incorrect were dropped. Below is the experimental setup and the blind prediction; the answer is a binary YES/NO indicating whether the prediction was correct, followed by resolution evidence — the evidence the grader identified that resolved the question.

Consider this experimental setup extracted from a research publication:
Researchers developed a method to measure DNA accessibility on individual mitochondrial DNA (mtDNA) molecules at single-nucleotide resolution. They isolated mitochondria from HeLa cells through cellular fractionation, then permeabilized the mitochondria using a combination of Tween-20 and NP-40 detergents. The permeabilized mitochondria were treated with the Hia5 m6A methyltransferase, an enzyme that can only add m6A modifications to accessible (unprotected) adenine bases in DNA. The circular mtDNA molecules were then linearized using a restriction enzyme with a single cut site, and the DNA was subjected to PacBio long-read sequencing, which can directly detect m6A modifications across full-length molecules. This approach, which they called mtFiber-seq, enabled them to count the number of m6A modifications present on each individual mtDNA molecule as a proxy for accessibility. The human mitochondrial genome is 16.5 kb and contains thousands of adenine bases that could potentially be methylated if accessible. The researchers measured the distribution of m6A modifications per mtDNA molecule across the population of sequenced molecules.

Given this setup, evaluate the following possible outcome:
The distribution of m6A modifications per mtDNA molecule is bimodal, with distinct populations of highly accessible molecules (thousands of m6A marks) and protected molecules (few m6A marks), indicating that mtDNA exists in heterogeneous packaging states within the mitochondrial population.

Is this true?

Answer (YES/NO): YES